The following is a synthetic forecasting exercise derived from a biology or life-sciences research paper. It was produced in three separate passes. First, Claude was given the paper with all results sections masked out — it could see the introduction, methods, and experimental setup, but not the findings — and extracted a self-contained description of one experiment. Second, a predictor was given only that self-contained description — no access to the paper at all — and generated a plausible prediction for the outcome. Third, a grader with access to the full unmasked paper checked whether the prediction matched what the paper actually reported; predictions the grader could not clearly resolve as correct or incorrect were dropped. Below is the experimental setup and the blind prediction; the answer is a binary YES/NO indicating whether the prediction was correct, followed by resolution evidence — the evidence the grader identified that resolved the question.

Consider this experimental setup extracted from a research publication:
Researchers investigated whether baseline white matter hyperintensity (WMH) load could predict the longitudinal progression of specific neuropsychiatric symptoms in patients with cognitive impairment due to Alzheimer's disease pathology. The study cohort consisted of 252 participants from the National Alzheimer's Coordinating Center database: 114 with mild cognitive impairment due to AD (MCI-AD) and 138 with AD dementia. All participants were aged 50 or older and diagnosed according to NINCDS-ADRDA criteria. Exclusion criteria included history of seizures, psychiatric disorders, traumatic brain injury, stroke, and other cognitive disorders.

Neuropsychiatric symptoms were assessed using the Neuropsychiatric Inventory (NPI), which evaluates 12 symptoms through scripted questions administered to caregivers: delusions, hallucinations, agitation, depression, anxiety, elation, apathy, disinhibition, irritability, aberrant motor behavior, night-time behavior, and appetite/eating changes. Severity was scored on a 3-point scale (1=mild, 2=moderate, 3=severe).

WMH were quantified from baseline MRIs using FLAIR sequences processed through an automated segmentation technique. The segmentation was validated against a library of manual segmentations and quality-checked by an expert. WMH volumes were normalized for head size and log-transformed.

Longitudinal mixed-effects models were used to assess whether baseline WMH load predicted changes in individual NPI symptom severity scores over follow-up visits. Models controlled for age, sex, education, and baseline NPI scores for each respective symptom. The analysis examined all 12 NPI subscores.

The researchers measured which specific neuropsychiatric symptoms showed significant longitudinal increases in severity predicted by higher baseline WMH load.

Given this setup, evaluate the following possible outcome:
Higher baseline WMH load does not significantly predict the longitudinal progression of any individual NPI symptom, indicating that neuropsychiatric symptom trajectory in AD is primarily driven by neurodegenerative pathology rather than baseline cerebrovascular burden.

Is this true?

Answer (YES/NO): NO